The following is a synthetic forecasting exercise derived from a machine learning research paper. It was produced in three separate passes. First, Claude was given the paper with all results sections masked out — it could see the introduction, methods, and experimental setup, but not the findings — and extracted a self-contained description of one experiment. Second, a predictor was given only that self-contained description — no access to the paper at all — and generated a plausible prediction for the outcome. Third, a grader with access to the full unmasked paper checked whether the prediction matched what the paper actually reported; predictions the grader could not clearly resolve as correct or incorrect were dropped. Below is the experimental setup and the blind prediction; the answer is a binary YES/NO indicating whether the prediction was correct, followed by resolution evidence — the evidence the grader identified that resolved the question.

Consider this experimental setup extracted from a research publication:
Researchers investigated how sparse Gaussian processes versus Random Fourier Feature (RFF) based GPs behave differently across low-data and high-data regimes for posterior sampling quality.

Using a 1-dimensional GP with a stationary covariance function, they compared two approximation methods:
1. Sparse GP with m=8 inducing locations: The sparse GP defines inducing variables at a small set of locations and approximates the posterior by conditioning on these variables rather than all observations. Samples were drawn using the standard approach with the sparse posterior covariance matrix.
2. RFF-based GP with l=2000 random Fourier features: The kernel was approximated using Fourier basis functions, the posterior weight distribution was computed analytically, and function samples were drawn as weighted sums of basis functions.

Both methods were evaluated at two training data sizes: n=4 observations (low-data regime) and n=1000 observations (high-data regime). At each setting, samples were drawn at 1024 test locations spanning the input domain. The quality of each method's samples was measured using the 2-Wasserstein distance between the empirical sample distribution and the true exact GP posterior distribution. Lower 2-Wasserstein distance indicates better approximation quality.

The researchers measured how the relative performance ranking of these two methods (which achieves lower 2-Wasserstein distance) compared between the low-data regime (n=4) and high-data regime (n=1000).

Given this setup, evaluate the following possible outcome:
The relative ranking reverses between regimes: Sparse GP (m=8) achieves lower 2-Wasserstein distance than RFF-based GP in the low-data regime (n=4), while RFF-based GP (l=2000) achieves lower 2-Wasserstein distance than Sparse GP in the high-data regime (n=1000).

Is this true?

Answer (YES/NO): NO